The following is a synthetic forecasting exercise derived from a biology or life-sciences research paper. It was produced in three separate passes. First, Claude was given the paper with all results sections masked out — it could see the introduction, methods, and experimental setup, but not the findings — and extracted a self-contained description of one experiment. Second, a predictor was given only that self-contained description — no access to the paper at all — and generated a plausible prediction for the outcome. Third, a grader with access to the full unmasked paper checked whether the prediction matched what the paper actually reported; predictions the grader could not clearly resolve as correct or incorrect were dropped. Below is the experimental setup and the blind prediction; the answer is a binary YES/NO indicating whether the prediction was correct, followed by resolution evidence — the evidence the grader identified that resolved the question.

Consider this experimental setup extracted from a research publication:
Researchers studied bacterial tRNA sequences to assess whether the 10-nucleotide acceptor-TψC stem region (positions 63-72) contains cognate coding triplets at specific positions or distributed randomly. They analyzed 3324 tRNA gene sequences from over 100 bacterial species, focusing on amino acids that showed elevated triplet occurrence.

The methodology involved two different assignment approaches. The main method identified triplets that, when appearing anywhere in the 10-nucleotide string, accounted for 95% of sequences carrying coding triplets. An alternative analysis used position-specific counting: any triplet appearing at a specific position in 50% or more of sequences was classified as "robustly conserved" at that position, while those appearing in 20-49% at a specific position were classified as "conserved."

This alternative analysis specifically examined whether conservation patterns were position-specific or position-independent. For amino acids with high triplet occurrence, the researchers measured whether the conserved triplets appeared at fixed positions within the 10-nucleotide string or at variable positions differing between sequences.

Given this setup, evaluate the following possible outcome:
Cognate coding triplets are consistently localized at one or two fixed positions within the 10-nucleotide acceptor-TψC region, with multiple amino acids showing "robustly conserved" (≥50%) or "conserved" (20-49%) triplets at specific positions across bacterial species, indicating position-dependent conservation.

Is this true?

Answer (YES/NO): YES